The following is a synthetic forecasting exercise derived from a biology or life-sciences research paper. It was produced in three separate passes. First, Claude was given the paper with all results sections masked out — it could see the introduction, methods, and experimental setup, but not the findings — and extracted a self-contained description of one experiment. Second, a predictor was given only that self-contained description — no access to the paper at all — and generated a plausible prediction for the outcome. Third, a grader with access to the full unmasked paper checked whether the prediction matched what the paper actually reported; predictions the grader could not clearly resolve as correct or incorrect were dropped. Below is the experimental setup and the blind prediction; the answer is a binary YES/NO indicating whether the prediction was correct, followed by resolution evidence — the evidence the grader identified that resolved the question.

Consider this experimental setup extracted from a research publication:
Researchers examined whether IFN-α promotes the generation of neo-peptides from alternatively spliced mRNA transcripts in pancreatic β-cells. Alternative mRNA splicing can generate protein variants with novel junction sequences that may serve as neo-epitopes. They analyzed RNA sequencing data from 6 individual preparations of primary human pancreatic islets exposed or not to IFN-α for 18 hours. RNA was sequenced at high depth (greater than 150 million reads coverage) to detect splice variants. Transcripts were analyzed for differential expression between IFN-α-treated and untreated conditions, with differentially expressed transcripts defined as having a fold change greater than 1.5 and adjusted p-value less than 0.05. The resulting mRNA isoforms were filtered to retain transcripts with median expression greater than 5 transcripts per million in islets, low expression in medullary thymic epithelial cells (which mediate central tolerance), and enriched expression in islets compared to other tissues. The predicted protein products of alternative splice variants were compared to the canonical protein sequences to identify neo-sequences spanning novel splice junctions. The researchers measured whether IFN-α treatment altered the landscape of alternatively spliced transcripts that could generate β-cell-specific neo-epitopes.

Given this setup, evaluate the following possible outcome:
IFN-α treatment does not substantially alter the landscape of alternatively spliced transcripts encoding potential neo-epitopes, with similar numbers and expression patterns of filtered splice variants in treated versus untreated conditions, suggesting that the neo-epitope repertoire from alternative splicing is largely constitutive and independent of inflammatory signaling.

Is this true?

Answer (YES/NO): NO